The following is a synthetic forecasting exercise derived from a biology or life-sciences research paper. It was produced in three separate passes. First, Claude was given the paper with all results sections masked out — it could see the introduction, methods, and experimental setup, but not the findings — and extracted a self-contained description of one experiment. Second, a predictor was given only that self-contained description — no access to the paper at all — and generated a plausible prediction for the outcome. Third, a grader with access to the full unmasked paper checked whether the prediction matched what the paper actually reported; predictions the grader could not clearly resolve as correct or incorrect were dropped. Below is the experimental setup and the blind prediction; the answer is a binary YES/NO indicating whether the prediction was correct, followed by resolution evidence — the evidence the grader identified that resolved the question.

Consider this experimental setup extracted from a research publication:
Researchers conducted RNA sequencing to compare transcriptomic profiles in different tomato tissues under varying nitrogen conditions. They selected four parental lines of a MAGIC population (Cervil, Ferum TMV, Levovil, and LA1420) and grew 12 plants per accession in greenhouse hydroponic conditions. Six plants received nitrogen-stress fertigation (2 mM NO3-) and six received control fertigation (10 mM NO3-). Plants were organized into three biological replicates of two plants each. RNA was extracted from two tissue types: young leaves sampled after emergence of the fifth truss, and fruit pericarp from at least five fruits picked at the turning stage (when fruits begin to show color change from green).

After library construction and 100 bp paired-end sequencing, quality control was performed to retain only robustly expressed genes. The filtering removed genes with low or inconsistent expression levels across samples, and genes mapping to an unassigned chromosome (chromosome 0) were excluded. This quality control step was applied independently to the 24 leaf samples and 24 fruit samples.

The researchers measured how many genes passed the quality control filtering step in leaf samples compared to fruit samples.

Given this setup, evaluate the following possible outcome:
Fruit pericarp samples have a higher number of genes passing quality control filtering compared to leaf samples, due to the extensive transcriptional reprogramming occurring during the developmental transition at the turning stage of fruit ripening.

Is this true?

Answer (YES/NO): NO